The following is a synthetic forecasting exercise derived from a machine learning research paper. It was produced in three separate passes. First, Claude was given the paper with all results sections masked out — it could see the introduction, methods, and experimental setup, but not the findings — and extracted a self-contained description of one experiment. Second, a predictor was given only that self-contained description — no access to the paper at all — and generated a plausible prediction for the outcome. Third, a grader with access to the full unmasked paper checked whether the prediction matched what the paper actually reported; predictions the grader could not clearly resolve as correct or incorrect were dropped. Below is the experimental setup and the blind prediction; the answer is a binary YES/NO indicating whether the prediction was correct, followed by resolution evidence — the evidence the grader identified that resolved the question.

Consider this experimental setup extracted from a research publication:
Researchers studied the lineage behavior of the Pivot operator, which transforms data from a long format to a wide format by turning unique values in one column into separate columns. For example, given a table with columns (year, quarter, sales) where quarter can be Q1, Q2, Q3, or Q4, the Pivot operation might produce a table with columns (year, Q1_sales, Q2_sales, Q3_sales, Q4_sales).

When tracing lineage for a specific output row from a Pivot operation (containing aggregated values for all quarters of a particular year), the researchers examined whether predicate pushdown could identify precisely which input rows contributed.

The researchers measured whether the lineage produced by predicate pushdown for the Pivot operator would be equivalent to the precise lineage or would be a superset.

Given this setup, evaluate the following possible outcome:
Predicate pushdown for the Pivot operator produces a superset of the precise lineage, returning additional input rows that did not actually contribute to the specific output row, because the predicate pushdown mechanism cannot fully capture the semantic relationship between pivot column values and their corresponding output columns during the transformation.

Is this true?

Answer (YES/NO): NO